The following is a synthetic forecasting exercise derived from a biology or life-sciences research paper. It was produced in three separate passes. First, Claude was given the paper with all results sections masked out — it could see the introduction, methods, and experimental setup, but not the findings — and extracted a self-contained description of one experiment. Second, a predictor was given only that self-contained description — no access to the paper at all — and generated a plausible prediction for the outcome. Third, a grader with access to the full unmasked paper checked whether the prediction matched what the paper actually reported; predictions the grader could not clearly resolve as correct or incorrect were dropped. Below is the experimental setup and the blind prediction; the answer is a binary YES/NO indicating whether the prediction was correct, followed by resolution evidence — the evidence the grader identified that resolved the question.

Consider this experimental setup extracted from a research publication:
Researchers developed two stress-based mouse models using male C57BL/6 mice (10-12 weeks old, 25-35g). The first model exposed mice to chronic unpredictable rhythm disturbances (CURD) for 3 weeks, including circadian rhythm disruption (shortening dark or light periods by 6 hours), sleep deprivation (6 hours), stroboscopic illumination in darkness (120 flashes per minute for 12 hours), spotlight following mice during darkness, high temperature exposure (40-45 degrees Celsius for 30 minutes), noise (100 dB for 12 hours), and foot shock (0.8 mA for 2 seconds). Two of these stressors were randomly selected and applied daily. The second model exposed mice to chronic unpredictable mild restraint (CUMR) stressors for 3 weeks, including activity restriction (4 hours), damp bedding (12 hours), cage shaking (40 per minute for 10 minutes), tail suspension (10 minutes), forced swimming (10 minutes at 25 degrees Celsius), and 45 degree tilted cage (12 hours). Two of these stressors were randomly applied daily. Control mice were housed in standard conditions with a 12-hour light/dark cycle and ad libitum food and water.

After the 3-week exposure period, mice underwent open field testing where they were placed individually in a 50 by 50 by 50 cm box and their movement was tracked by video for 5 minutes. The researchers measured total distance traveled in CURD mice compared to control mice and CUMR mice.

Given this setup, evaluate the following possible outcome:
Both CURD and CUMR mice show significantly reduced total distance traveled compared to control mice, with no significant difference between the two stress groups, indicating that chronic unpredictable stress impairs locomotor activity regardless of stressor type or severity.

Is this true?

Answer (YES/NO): NO